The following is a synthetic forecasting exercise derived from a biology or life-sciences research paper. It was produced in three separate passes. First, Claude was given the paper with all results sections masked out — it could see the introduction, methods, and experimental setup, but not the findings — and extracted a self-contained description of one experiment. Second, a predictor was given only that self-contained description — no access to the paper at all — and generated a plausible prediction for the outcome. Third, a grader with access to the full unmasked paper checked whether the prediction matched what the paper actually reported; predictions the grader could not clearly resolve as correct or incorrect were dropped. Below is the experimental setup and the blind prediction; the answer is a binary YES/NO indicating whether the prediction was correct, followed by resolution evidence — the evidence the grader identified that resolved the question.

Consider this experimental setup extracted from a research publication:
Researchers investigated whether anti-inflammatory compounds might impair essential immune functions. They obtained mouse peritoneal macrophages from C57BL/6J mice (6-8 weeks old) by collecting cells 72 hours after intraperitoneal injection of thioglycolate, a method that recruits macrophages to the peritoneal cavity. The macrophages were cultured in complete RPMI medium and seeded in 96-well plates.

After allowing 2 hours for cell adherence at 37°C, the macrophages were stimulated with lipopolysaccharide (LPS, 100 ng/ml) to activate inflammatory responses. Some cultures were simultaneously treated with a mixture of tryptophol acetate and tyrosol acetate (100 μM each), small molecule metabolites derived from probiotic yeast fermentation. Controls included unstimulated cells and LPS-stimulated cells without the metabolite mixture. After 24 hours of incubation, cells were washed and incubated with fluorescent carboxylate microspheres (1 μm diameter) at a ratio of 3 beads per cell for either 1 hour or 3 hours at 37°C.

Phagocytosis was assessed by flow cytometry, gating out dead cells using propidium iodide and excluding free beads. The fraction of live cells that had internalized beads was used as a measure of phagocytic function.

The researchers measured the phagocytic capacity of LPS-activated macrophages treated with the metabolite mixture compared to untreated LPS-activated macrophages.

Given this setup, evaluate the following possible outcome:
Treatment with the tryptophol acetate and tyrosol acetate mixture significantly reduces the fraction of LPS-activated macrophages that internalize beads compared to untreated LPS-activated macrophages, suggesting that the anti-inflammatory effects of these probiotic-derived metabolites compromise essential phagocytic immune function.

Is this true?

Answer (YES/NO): NO